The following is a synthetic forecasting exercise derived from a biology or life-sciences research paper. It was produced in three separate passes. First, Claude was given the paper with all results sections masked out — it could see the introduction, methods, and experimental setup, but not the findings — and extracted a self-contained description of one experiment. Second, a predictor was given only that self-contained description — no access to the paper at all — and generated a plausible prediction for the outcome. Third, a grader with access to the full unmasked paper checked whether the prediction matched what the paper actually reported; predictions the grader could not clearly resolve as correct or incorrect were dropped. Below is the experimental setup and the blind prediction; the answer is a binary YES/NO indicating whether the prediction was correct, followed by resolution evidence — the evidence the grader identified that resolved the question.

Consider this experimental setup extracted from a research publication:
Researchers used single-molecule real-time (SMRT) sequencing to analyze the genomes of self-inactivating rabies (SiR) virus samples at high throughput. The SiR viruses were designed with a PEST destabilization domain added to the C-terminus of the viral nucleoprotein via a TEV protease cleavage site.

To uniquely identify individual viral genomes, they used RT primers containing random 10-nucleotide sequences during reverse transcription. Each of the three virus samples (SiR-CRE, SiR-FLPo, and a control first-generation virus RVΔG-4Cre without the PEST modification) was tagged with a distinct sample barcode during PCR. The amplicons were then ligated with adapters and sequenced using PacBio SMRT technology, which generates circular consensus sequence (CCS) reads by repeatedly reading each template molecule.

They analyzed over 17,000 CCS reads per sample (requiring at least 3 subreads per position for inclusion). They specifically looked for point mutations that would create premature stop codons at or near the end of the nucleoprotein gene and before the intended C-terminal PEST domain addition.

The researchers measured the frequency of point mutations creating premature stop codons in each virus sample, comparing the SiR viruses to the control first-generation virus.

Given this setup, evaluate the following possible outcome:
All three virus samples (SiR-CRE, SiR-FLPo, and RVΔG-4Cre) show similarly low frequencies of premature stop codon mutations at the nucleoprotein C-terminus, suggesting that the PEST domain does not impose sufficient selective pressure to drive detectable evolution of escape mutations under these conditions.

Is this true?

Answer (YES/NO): NO